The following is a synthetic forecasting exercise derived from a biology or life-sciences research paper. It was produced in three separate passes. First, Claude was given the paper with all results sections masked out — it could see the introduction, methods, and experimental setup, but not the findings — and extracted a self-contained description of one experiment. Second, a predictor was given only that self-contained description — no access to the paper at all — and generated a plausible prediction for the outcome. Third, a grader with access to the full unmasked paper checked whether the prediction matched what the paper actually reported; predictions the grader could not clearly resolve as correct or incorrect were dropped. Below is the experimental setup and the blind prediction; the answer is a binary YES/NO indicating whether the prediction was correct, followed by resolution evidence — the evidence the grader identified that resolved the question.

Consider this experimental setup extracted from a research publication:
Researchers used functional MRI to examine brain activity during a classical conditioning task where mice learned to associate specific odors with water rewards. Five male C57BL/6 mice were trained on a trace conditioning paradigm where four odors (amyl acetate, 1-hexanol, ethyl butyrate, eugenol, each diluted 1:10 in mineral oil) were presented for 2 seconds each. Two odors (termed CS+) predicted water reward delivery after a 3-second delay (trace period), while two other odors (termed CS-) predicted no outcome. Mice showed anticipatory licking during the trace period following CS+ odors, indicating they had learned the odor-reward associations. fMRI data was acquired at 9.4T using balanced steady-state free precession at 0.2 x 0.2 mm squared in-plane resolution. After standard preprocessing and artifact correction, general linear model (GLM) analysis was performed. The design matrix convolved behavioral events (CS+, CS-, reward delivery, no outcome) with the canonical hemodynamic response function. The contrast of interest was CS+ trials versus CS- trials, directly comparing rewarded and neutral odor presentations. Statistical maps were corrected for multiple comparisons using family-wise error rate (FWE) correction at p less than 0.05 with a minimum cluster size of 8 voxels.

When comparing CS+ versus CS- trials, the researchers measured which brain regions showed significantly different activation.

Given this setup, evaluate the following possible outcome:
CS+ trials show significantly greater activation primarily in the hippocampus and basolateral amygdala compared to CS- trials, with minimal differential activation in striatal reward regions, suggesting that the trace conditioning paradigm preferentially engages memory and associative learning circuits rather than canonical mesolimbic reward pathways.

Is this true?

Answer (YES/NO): NO